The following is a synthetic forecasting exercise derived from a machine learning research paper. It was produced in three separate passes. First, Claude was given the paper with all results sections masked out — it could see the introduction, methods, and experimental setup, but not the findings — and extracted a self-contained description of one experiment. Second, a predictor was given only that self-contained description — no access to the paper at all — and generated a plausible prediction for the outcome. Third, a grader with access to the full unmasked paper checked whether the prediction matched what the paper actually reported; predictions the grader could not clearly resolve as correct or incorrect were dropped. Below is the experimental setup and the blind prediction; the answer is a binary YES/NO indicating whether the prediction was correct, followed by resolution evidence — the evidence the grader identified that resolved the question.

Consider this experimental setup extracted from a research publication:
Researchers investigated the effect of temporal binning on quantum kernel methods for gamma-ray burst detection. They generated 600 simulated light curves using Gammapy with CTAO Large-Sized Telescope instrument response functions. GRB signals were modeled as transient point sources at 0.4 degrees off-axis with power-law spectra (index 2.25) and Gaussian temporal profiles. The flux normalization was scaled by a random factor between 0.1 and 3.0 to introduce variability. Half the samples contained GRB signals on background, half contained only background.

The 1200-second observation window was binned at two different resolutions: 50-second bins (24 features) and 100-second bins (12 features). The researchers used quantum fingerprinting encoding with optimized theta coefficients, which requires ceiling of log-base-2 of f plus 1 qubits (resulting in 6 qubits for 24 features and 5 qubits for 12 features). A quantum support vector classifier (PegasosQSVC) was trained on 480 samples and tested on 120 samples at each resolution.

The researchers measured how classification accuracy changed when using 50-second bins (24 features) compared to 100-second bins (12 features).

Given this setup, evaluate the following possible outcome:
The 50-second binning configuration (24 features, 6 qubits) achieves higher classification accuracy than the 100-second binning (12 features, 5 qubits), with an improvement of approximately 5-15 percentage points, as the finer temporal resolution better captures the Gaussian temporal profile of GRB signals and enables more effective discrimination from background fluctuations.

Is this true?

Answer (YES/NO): NO